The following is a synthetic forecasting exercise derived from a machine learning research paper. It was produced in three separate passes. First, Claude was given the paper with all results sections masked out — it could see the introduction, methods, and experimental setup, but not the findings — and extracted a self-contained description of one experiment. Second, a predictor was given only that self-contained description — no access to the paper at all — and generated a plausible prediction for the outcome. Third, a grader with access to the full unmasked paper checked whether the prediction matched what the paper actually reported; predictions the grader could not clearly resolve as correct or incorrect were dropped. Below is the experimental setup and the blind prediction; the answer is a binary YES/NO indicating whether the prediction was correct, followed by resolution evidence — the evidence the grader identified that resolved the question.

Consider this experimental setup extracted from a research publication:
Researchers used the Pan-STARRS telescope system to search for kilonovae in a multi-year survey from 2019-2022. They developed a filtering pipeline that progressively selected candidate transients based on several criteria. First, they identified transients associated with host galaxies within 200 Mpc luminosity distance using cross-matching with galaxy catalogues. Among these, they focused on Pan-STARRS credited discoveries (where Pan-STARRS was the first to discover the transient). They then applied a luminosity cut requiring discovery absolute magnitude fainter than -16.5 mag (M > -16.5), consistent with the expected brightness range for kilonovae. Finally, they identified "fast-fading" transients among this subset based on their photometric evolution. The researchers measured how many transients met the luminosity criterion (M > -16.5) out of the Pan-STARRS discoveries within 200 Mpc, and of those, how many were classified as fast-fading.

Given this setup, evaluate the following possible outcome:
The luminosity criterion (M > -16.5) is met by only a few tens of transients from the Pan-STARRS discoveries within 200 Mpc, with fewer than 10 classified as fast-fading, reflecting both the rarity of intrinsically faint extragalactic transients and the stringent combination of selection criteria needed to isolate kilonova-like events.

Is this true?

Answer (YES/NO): NO